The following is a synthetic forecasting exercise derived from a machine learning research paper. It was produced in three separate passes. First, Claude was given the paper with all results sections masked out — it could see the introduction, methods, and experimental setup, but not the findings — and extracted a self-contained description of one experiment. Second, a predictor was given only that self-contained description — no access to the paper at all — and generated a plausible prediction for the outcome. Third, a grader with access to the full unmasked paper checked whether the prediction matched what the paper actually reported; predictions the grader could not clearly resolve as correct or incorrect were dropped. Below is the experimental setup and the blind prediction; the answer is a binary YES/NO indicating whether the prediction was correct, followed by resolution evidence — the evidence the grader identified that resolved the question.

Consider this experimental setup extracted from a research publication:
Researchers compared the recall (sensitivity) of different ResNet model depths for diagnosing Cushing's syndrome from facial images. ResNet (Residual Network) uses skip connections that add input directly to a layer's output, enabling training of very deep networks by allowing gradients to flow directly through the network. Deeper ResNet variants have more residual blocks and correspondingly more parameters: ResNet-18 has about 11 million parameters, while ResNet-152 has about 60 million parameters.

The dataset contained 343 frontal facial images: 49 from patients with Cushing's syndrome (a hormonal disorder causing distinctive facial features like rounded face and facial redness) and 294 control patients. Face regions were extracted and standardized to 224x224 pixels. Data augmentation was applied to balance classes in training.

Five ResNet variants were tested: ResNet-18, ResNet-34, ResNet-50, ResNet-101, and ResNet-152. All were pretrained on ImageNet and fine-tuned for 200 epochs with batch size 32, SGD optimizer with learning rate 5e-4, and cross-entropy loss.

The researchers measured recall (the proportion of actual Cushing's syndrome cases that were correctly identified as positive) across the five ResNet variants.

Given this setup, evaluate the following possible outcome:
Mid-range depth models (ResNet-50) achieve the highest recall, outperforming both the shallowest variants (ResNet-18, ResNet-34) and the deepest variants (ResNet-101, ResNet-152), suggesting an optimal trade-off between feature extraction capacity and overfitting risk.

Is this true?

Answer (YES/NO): NO